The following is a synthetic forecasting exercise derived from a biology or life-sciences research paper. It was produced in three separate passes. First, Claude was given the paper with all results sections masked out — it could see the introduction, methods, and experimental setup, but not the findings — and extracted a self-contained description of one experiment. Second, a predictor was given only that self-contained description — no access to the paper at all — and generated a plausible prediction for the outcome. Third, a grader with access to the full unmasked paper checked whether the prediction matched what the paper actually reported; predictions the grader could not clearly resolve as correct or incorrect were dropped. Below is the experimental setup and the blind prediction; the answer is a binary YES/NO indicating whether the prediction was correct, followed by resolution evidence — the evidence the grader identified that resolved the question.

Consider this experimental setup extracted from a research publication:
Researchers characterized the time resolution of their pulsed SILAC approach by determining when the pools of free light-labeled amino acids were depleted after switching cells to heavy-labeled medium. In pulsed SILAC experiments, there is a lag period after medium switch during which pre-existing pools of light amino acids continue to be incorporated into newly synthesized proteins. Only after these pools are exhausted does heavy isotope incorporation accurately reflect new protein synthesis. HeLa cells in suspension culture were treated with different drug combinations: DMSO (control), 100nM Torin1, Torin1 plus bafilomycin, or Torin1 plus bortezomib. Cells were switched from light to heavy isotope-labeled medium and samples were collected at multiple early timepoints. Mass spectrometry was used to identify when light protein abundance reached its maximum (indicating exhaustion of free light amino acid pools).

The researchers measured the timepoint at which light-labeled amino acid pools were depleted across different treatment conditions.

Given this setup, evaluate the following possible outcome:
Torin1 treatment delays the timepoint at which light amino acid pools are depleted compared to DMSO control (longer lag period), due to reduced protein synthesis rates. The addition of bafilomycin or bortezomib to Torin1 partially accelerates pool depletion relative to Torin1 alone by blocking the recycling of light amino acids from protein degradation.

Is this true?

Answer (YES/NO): NO